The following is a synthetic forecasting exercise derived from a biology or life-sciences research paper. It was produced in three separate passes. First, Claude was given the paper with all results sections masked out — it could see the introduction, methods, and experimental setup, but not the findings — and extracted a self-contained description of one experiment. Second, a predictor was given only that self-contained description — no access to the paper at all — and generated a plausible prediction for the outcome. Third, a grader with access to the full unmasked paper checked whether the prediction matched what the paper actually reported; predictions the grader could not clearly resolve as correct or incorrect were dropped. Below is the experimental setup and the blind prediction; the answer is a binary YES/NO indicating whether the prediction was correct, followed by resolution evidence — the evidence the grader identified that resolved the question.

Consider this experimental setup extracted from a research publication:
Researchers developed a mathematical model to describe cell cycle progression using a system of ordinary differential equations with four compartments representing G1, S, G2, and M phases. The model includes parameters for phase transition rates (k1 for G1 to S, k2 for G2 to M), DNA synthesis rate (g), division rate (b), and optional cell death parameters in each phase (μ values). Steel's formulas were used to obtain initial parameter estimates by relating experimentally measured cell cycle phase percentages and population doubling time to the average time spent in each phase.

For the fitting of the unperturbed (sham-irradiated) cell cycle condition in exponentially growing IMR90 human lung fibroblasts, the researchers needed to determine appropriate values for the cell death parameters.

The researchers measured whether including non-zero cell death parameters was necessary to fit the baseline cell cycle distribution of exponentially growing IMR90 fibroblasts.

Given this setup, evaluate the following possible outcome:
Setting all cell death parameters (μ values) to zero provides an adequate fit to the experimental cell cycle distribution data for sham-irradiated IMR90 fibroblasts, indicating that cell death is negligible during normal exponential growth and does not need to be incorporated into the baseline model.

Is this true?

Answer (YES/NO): YES